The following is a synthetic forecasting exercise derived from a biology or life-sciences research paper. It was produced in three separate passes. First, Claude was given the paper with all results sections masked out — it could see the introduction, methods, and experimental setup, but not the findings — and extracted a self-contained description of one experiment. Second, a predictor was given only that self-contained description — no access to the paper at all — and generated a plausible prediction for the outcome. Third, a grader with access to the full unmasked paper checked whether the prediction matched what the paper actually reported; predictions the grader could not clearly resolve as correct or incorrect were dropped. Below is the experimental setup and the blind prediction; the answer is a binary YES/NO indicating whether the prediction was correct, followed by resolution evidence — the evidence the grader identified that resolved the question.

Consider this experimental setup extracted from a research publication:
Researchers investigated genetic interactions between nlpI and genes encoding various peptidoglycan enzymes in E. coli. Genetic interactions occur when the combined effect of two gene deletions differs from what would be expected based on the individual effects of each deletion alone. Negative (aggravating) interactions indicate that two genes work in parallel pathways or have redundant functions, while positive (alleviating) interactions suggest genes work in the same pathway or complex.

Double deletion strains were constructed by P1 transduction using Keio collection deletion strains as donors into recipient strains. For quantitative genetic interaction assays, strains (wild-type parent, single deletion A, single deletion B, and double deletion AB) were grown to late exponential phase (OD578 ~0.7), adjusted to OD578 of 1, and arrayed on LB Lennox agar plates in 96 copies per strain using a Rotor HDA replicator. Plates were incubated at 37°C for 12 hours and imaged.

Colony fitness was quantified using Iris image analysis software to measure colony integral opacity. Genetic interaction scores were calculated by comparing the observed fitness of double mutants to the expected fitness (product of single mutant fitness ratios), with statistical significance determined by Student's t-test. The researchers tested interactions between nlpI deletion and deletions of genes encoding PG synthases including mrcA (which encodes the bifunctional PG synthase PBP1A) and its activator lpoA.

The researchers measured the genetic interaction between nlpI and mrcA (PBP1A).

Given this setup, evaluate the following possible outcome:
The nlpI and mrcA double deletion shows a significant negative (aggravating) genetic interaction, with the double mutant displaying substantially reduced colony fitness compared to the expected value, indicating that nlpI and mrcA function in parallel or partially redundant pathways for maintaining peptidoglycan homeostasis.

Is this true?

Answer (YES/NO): YES